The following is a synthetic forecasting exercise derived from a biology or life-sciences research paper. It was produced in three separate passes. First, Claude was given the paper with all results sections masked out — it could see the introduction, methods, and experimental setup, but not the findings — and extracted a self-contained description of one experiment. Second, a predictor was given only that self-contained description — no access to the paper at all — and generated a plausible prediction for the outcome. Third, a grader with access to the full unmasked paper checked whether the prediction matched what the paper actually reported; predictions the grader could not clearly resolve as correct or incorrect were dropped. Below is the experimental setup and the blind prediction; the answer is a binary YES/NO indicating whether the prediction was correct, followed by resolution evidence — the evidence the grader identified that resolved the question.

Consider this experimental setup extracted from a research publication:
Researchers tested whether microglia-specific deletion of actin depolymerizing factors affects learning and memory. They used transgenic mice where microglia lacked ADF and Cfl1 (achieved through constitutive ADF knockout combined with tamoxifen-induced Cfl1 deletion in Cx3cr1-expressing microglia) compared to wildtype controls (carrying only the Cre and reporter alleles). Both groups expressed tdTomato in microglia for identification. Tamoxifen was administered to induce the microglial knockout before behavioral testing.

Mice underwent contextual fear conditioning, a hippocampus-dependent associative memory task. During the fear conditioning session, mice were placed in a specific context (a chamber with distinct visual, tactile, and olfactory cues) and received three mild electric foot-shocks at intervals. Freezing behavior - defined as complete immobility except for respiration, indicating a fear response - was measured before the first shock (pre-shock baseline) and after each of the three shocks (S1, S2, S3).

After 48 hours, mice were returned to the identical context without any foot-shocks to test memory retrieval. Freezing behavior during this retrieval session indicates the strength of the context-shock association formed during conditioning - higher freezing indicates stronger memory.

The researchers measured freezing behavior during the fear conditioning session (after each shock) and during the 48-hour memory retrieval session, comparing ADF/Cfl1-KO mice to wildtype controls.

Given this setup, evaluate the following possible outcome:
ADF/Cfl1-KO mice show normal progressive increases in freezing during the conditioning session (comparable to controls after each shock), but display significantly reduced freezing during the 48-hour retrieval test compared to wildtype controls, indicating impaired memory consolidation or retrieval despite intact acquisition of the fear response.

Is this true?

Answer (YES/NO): NO